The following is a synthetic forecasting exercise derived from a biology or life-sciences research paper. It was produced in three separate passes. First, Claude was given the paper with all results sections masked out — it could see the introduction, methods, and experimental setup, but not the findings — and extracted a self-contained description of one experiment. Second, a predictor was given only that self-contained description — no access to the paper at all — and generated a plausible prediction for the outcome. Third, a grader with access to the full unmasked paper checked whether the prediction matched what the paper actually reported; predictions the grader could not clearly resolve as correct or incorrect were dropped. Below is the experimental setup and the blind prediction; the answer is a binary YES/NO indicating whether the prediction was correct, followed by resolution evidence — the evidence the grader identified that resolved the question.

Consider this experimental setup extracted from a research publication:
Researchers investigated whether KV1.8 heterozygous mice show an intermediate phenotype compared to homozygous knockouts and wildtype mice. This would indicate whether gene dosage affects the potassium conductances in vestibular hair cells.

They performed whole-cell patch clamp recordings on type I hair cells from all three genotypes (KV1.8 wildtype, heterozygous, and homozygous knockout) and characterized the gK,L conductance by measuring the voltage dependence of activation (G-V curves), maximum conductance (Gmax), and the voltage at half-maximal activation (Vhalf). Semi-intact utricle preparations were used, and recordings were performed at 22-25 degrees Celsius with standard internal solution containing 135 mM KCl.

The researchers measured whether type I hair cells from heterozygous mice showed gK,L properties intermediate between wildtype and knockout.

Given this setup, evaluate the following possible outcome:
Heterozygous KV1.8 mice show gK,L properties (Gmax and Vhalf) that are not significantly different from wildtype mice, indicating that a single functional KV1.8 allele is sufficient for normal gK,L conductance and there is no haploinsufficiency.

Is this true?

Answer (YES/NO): YES